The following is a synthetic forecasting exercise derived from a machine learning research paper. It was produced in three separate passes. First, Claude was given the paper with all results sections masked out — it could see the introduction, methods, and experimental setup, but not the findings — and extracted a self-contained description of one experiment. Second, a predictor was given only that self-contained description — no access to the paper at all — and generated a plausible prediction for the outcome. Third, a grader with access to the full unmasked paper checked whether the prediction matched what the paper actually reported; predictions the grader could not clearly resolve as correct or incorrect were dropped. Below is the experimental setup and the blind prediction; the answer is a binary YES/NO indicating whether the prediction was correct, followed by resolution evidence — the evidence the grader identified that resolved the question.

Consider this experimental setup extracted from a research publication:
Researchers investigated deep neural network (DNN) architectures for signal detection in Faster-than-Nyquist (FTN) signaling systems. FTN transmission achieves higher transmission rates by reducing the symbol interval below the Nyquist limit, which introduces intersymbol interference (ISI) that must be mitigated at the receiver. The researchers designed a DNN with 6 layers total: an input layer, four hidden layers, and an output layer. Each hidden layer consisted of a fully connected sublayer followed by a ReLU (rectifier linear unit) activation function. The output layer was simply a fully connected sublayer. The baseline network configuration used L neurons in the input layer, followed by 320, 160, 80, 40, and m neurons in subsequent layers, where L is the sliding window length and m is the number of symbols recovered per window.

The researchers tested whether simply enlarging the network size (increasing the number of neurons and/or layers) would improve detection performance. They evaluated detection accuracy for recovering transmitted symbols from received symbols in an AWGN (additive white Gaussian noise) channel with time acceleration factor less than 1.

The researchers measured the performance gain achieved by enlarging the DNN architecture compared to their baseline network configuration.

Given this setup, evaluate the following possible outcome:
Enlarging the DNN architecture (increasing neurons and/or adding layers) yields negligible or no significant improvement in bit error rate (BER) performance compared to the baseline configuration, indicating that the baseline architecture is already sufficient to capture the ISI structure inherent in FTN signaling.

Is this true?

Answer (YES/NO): YES